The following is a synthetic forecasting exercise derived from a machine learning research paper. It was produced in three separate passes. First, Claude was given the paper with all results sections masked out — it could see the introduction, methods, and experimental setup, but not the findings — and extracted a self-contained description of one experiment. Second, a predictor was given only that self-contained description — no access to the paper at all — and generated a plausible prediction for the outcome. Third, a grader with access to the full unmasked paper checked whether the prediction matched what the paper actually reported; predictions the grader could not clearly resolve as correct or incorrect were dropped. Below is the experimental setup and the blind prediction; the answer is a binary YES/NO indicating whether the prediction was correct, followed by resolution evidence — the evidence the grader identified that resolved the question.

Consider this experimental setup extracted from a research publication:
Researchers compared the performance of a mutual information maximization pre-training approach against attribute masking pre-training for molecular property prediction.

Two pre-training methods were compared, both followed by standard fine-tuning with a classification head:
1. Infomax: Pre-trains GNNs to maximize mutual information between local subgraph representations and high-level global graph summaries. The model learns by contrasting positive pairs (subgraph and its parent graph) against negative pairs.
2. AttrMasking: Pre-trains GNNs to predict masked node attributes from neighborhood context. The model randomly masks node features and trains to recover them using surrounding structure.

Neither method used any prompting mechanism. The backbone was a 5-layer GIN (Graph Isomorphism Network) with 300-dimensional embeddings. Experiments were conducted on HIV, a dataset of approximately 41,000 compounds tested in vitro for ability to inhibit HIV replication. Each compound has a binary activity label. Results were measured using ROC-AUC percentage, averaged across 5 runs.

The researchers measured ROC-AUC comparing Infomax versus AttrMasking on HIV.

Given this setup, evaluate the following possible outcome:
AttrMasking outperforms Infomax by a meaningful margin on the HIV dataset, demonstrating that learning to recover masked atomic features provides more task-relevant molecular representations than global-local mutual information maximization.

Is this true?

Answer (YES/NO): NO